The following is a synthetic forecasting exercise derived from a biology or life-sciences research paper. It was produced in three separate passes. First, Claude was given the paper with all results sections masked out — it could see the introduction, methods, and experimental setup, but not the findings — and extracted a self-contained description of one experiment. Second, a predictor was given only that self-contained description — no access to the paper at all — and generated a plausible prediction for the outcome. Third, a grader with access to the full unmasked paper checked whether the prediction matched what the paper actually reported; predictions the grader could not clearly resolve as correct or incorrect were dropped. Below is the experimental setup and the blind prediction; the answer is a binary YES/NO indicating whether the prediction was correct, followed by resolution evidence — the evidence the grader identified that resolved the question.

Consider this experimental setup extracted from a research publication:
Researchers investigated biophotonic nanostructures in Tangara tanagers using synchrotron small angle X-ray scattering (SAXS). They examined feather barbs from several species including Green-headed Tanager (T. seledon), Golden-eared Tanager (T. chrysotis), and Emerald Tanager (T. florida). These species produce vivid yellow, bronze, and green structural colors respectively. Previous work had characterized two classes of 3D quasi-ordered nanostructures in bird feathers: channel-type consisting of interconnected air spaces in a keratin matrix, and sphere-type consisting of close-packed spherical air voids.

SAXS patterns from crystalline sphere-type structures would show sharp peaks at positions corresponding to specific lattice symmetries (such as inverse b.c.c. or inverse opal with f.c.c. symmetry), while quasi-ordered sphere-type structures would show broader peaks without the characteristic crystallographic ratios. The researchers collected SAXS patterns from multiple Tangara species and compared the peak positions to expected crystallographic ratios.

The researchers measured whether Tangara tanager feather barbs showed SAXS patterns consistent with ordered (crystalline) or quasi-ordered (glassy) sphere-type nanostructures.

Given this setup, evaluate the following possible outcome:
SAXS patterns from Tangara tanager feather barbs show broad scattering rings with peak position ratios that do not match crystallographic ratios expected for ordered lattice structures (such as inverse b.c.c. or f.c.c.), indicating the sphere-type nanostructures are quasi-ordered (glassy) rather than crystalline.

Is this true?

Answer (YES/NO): NO